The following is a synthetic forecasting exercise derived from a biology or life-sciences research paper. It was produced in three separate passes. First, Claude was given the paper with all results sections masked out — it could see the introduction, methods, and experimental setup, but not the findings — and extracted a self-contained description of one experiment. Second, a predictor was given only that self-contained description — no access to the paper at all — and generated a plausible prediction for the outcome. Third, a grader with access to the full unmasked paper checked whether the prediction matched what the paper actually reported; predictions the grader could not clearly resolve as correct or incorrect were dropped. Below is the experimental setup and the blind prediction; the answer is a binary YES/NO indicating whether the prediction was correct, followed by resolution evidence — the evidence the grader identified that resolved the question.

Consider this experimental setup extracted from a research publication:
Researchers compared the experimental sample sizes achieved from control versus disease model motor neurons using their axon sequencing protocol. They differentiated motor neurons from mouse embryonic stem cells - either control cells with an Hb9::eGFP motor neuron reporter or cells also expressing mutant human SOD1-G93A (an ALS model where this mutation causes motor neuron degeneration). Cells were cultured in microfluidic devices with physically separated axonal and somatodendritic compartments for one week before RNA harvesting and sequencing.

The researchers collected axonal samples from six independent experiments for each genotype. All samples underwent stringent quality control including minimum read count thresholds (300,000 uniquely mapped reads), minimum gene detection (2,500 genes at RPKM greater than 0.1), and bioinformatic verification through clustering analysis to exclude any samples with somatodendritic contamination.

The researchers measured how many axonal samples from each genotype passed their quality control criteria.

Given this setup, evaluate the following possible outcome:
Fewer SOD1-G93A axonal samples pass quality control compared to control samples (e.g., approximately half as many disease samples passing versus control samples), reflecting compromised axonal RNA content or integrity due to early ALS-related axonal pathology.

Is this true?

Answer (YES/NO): NO